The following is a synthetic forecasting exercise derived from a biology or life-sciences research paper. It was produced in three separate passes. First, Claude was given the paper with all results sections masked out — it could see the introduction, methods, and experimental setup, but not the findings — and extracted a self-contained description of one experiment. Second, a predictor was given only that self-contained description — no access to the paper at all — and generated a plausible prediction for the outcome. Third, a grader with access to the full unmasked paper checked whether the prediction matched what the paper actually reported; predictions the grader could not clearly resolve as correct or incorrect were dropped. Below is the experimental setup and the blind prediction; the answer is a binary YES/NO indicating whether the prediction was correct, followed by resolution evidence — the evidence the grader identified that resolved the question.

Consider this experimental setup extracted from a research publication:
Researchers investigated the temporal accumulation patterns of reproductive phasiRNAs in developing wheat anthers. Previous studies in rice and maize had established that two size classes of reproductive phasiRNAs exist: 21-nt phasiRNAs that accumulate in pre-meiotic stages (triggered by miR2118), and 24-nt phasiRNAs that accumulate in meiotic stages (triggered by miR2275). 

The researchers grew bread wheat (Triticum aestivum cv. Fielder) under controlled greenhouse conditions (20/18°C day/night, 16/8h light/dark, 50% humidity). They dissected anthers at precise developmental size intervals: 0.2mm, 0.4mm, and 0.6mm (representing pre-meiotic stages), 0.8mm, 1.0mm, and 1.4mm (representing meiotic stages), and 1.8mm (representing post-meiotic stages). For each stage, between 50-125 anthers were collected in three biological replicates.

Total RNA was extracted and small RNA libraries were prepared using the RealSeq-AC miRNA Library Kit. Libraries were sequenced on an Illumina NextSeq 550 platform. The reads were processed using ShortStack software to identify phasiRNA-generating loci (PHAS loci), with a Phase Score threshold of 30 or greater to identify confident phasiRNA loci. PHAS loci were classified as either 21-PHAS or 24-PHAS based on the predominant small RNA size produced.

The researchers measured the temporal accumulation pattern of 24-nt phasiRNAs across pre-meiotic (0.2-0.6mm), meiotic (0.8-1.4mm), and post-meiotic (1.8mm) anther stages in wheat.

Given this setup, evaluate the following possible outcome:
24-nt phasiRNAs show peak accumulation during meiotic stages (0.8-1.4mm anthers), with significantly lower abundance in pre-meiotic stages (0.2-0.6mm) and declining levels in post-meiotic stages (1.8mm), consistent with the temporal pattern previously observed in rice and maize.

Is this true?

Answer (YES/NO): NO